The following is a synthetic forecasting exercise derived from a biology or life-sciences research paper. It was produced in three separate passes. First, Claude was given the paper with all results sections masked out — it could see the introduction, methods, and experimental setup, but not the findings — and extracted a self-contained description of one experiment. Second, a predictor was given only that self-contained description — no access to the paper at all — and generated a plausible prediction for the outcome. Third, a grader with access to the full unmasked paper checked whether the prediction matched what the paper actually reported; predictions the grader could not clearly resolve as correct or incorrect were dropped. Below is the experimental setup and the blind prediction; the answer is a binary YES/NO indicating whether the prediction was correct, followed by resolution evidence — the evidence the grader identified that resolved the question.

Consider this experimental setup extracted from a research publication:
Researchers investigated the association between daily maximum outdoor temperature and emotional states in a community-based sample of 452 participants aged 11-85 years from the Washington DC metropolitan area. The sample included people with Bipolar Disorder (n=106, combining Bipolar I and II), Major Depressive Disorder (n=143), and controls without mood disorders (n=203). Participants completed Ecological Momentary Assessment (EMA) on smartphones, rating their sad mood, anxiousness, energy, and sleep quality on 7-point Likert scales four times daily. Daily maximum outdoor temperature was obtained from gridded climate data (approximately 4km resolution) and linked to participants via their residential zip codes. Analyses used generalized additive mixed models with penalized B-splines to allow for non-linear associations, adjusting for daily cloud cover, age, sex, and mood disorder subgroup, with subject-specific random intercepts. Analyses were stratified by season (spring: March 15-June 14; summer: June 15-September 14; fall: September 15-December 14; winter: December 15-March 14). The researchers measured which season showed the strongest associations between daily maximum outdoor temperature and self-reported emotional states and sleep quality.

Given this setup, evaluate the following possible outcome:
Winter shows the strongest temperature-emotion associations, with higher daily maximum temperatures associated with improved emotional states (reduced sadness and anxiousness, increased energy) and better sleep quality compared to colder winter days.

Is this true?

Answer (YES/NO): NO